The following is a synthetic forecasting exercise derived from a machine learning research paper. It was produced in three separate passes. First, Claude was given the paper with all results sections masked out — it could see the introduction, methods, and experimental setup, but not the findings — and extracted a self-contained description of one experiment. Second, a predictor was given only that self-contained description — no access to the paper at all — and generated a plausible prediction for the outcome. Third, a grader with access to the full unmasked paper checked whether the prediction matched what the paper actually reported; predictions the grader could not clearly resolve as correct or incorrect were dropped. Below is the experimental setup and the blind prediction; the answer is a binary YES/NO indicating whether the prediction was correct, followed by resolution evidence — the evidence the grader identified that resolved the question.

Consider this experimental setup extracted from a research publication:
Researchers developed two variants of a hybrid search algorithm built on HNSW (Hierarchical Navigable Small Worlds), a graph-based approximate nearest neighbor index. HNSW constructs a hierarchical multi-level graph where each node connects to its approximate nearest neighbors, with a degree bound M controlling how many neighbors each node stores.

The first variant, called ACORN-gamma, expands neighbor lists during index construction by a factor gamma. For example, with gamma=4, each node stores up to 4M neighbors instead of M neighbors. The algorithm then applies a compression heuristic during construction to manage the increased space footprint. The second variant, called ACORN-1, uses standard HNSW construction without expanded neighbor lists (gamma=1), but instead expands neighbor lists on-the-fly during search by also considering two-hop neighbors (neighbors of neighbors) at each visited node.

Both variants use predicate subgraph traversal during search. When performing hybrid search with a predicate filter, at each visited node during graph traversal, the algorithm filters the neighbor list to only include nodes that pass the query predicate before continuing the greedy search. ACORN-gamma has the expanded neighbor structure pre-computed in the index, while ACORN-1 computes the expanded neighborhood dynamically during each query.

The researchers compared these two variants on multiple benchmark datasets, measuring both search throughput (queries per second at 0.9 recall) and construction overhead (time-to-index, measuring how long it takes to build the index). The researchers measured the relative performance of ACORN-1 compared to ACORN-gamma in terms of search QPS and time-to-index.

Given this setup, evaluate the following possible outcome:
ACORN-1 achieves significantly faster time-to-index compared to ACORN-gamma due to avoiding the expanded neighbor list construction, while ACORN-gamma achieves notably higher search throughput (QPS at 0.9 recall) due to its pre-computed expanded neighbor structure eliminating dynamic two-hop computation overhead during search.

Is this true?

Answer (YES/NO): YES